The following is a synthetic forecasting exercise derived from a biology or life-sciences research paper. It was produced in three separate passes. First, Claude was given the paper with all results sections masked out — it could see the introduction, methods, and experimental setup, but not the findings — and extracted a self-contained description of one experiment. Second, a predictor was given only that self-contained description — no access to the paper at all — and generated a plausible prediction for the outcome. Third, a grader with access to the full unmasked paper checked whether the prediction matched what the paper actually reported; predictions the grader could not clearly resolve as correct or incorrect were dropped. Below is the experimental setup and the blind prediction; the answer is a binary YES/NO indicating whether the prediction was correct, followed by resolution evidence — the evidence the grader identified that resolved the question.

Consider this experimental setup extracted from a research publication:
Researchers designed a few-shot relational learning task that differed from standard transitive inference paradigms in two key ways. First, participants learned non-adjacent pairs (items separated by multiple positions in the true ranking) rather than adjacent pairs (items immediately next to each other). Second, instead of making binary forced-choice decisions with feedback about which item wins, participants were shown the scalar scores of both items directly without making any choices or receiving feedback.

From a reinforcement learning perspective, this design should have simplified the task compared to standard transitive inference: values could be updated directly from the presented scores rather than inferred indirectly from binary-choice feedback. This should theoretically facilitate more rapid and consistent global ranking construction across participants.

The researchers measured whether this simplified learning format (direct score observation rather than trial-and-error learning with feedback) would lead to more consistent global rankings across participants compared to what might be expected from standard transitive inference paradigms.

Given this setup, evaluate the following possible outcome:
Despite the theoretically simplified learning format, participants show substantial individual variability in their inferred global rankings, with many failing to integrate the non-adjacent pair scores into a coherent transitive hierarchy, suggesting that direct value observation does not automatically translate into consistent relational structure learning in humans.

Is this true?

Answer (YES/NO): NO